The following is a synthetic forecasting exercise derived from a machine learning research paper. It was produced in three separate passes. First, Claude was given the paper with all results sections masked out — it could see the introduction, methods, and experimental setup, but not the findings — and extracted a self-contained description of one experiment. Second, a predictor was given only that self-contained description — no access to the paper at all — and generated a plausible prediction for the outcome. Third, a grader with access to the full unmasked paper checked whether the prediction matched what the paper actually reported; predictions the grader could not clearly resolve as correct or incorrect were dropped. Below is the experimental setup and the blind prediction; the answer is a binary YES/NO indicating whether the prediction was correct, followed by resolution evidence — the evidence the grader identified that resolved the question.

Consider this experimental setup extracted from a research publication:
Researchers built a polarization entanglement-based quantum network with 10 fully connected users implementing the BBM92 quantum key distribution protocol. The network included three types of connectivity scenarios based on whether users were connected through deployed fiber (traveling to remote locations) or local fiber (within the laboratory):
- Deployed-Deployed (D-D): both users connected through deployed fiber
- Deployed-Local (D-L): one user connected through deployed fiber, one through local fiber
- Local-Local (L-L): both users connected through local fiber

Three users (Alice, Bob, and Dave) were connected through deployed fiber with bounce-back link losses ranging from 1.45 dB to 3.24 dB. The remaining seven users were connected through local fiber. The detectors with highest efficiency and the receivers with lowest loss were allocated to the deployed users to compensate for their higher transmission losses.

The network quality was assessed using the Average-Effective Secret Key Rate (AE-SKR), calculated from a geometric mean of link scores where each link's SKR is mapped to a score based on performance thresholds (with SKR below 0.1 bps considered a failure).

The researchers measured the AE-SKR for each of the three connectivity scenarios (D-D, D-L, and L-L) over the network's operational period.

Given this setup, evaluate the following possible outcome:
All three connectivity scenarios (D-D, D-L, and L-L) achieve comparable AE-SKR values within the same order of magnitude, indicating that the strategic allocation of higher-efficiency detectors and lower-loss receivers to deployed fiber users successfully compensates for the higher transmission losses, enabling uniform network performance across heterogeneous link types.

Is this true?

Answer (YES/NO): NO